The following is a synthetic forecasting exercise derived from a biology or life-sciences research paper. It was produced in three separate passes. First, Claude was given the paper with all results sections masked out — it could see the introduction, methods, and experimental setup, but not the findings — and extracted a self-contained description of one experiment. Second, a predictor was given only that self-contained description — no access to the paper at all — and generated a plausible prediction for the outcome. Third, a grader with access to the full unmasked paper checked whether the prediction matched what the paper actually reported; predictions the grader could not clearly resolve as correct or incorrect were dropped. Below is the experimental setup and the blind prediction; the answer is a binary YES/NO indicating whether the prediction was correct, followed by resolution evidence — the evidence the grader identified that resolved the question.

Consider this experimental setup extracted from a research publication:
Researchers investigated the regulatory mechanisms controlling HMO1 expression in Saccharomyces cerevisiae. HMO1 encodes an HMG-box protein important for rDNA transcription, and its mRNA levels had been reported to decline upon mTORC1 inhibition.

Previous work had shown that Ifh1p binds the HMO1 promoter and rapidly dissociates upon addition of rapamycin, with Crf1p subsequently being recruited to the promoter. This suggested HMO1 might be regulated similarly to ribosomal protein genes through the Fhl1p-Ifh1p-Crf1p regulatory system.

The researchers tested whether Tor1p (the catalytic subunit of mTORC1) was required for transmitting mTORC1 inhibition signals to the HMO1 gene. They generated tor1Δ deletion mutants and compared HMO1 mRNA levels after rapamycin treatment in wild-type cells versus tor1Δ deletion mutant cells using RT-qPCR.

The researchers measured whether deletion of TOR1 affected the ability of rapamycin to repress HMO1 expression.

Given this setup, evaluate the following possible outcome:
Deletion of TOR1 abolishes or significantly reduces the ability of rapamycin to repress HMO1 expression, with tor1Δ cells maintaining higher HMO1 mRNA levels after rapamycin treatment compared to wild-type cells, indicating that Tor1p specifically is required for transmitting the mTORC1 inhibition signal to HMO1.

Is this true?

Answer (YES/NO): YES